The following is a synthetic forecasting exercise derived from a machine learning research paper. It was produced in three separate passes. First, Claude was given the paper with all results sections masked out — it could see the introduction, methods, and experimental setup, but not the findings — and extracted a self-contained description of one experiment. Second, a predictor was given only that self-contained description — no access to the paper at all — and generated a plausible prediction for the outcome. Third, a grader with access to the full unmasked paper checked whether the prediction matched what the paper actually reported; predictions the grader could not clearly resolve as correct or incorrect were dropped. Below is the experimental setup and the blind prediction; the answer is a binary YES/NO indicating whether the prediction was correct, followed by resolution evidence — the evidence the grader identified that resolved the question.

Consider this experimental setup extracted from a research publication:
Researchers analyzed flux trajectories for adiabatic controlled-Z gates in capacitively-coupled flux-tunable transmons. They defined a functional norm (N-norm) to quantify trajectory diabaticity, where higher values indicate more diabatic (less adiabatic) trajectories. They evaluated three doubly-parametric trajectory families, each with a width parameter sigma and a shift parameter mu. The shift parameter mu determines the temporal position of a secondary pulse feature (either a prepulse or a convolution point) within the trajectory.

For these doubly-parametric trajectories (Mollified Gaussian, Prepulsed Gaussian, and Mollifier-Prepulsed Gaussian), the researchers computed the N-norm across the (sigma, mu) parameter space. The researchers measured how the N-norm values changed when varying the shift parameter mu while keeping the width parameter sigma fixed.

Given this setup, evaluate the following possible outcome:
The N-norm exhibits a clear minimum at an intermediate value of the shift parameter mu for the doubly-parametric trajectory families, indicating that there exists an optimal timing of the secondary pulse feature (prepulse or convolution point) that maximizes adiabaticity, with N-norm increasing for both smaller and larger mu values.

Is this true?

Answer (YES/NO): NO